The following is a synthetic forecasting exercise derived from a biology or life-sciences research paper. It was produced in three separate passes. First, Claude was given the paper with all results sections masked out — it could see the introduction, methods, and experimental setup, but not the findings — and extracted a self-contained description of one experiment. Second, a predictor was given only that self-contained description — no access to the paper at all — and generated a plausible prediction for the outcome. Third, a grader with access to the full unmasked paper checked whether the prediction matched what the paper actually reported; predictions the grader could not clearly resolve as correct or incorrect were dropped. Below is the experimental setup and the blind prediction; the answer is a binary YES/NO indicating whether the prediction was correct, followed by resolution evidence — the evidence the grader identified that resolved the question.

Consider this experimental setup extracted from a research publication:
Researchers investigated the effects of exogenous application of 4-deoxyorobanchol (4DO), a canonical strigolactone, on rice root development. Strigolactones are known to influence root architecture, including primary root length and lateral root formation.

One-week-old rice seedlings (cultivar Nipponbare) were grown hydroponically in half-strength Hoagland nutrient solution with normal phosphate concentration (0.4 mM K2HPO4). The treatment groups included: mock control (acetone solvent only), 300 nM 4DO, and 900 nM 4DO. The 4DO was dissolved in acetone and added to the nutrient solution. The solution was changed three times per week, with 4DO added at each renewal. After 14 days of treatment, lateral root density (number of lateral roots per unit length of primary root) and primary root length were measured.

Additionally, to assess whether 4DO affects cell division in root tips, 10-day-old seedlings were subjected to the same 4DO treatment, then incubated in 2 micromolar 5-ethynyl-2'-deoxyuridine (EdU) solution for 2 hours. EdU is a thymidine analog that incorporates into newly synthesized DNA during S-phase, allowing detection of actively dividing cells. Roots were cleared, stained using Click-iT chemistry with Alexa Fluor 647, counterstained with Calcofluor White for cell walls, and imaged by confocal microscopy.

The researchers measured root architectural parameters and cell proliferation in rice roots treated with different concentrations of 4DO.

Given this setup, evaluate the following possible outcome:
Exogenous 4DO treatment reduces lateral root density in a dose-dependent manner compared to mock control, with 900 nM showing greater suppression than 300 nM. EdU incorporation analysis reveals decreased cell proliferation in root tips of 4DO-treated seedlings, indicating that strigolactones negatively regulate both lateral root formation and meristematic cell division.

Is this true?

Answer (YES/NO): NO